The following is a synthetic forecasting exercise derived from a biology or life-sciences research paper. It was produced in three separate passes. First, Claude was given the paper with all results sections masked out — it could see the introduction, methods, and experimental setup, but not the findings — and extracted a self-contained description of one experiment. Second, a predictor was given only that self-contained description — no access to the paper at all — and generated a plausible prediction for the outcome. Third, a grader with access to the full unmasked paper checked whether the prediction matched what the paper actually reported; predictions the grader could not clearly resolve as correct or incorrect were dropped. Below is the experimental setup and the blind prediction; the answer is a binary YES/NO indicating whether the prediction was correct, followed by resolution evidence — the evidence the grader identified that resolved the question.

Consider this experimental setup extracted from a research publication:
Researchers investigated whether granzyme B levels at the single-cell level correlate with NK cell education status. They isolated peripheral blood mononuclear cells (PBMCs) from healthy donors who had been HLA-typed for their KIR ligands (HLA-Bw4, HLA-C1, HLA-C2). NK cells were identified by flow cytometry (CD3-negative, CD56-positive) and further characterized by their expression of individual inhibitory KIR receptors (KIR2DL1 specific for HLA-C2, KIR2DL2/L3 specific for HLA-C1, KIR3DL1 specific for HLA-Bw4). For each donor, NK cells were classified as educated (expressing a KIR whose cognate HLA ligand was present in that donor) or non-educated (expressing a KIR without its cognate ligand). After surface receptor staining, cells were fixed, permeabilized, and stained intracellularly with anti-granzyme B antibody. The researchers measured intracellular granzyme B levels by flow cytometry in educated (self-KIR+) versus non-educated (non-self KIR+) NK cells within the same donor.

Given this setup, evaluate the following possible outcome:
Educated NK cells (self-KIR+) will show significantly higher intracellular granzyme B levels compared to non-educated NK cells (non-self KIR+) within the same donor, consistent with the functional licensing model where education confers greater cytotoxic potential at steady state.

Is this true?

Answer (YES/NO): YES